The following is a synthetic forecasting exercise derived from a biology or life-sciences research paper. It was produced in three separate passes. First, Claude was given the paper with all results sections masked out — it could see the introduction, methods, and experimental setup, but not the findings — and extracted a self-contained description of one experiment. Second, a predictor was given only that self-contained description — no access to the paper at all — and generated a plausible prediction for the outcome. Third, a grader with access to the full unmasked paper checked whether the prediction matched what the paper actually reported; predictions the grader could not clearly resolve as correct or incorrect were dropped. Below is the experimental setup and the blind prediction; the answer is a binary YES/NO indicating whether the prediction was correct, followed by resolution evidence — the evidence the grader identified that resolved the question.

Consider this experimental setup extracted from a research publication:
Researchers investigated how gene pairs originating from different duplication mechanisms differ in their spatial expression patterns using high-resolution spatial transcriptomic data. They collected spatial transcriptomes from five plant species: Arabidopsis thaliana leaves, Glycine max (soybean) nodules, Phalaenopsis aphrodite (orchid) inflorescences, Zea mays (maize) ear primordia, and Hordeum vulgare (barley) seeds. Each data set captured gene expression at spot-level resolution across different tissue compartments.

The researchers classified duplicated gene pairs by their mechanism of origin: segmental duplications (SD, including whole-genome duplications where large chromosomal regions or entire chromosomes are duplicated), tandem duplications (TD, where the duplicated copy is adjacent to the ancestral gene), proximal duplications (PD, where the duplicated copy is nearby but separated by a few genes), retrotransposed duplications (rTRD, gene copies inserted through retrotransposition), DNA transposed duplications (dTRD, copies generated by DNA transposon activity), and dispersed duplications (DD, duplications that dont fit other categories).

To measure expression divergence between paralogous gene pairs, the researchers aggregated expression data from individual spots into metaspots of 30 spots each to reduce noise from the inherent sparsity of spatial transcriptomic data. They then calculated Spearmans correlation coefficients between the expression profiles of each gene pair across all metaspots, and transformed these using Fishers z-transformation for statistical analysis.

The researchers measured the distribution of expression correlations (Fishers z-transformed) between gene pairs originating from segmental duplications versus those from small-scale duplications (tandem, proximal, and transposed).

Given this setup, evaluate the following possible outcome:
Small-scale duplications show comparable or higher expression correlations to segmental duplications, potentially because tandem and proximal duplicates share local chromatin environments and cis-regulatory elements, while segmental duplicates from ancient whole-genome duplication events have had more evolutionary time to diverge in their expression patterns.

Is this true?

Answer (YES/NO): NO